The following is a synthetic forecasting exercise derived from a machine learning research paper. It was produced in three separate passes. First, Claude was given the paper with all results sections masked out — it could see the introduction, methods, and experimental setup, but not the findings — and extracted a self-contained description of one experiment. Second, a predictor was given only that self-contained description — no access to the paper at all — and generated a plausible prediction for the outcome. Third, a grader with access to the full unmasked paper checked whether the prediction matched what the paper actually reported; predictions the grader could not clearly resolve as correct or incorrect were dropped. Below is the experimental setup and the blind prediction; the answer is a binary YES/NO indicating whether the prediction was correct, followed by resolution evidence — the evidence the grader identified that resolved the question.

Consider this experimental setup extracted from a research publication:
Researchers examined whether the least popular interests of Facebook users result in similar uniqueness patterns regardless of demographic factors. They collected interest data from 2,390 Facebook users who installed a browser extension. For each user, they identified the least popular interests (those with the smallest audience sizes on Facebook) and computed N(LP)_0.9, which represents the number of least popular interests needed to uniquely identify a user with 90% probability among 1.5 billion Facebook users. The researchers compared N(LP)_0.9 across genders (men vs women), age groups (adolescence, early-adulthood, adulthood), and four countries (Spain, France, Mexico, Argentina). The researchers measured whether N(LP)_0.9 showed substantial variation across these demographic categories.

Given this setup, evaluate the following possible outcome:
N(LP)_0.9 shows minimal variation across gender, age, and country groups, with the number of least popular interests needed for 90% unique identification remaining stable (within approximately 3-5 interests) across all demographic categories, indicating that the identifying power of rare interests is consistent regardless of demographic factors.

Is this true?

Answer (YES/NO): YES